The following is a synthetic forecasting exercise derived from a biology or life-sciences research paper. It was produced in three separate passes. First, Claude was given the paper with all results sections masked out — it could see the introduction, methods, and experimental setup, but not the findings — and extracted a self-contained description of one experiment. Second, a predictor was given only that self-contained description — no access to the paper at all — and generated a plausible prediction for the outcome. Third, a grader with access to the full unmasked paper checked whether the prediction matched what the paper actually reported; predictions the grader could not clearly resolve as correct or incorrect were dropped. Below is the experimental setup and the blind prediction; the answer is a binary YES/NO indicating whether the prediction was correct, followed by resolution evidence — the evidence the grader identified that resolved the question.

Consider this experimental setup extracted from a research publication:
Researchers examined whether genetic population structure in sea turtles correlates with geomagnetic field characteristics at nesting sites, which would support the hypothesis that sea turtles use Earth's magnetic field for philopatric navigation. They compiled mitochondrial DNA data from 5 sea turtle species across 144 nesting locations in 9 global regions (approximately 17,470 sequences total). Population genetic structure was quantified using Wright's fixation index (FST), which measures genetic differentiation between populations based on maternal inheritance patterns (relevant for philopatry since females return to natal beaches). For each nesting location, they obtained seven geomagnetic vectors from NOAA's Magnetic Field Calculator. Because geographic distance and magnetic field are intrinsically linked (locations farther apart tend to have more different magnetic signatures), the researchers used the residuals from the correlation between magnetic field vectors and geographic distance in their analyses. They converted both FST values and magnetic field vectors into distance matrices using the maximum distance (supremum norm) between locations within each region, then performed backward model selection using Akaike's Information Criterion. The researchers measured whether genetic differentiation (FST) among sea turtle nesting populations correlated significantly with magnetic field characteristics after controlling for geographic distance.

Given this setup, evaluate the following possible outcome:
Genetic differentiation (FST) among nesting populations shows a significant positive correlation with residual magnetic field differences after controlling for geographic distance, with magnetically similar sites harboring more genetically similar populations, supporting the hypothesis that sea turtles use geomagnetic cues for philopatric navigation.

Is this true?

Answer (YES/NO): YES